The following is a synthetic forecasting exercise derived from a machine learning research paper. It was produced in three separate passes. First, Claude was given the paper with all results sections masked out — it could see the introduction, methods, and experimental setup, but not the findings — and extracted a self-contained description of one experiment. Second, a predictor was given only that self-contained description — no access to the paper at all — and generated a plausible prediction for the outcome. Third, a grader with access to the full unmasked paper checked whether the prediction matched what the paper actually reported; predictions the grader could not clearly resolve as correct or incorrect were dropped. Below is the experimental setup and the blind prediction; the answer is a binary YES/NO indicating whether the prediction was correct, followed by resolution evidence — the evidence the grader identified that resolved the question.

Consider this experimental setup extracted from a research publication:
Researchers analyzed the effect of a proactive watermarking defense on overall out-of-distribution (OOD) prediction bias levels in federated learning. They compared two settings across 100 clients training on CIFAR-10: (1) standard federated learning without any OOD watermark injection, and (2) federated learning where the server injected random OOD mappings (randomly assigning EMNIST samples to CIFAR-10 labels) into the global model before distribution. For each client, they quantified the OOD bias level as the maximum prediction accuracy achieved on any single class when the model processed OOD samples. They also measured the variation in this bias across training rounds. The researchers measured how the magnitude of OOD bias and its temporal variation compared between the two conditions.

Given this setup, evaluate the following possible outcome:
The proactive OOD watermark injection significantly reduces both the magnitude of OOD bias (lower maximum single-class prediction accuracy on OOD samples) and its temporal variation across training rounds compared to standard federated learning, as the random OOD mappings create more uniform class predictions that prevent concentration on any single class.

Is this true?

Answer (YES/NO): NO